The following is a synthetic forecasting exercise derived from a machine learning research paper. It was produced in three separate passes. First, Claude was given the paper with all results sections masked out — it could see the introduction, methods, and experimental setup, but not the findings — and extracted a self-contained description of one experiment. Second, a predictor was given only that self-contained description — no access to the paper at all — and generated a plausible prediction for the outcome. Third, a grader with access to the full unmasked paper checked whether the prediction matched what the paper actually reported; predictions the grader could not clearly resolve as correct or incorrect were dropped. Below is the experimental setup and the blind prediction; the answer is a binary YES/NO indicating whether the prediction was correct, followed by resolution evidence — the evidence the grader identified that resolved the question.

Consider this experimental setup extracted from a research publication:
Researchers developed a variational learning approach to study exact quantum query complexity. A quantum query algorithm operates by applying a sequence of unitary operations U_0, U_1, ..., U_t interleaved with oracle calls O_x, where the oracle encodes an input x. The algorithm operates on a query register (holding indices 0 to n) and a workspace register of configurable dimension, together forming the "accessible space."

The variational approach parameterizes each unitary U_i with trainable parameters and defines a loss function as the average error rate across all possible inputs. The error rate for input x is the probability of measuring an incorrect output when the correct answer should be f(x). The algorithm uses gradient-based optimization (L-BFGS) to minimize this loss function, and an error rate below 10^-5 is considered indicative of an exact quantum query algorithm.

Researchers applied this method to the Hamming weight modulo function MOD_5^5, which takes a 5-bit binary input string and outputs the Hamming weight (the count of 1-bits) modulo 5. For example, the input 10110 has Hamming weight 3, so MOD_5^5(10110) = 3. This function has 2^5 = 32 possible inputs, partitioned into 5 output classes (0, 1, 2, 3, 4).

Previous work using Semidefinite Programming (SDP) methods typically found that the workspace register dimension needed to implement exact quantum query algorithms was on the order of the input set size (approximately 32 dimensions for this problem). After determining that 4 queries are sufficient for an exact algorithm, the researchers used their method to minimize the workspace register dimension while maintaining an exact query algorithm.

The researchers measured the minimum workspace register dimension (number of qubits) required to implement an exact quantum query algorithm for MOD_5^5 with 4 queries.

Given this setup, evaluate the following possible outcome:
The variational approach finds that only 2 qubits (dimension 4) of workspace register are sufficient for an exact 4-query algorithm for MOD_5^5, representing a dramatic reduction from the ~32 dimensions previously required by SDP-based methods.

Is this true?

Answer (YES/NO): NO